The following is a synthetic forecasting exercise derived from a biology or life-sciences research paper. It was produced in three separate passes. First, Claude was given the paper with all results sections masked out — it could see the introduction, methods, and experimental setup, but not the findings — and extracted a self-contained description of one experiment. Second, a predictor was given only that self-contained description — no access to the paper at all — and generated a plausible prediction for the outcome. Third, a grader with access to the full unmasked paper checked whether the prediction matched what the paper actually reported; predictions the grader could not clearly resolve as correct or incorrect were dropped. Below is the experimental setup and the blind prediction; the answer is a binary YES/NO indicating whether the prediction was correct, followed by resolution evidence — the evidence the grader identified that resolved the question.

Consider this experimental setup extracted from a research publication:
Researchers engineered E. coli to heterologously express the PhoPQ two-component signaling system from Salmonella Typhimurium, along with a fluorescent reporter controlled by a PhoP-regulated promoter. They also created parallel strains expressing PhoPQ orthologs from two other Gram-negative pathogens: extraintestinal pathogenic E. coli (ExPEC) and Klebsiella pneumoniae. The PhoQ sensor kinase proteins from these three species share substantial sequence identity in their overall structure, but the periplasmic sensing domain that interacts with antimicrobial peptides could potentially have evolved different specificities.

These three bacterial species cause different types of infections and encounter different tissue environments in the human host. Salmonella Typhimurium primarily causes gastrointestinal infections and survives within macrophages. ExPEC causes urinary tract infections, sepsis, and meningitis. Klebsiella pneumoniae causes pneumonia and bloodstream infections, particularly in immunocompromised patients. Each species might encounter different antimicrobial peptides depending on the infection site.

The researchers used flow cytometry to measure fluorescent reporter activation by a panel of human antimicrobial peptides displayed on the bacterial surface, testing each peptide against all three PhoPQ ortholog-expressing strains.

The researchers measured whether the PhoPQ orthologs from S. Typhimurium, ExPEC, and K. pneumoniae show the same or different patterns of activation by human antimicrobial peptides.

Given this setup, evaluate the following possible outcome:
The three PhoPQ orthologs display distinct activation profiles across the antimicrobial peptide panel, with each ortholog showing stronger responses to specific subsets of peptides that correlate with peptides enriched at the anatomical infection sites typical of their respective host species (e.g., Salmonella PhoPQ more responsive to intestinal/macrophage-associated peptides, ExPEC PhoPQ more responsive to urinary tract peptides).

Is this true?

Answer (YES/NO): NO